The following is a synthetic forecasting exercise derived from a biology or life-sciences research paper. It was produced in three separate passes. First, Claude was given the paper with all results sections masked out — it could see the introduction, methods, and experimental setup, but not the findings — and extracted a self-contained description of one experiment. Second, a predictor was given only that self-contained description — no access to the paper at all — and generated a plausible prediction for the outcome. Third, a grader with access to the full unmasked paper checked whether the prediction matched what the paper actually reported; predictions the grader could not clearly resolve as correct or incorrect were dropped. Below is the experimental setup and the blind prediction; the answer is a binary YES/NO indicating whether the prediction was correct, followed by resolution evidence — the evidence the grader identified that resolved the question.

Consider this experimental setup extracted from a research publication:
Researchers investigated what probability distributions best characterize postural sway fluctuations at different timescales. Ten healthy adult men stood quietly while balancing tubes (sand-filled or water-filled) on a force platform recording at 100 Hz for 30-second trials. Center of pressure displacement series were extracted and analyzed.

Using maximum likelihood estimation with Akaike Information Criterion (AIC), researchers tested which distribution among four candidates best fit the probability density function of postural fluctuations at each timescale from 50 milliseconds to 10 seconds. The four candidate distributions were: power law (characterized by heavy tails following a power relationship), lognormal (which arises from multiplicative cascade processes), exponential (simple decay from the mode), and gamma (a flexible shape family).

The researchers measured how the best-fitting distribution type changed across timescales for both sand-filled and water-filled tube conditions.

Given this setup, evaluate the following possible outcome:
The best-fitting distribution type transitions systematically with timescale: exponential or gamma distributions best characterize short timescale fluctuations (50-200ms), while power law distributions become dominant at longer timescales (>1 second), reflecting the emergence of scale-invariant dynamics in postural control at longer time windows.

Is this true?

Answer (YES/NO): NO